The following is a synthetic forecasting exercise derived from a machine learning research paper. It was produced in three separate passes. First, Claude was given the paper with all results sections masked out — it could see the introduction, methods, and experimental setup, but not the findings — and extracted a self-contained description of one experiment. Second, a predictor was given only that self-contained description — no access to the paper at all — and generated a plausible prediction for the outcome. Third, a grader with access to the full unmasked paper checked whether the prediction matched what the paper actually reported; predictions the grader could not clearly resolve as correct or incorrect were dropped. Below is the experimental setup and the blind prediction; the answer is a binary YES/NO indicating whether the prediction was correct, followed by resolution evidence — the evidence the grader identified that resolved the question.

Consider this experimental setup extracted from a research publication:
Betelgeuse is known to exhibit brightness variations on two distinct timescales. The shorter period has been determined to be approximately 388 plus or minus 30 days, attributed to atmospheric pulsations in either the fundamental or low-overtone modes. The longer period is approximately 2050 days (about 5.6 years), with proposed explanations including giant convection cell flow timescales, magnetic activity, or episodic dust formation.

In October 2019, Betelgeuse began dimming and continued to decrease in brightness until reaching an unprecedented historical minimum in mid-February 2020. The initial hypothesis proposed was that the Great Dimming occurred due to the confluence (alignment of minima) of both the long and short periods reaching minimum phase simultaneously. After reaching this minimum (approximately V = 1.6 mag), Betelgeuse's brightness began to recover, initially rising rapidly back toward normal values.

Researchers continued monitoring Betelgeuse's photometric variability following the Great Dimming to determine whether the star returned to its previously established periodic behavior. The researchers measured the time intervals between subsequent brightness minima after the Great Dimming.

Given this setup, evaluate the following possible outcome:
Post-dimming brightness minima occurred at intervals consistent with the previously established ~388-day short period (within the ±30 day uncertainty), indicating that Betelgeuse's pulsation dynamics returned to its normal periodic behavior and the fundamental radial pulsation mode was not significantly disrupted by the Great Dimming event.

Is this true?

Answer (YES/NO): NO